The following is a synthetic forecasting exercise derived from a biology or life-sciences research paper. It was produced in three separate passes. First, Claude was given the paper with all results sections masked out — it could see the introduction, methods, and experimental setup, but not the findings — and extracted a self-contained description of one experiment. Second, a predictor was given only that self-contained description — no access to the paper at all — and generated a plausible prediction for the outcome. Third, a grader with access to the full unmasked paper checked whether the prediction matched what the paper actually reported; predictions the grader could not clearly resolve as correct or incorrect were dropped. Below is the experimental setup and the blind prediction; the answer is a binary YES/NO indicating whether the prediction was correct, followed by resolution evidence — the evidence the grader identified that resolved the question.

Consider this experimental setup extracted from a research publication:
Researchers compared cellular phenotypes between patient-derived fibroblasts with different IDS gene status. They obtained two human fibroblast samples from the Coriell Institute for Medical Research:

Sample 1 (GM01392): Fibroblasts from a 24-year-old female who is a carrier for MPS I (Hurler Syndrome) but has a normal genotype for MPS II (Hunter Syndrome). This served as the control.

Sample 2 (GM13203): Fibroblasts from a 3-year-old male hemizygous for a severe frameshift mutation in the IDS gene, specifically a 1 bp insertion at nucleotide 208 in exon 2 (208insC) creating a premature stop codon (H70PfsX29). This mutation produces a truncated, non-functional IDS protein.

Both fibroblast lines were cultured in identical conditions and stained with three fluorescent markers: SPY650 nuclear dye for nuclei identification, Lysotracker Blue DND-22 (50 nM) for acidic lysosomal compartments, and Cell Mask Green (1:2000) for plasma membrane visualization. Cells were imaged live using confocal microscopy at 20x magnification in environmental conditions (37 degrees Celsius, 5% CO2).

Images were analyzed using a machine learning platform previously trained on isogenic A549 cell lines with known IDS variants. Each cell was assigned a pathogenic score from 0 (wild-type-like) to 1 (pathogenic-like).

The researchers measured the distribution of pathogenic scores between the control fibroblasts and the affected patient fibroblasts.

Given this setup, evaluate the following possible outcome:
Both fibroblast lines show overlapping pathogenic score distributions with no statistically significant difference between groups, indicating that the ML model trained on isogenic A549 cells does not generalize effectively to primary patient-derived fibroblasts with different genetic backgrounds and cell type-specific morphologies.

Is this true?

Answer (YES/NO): NO